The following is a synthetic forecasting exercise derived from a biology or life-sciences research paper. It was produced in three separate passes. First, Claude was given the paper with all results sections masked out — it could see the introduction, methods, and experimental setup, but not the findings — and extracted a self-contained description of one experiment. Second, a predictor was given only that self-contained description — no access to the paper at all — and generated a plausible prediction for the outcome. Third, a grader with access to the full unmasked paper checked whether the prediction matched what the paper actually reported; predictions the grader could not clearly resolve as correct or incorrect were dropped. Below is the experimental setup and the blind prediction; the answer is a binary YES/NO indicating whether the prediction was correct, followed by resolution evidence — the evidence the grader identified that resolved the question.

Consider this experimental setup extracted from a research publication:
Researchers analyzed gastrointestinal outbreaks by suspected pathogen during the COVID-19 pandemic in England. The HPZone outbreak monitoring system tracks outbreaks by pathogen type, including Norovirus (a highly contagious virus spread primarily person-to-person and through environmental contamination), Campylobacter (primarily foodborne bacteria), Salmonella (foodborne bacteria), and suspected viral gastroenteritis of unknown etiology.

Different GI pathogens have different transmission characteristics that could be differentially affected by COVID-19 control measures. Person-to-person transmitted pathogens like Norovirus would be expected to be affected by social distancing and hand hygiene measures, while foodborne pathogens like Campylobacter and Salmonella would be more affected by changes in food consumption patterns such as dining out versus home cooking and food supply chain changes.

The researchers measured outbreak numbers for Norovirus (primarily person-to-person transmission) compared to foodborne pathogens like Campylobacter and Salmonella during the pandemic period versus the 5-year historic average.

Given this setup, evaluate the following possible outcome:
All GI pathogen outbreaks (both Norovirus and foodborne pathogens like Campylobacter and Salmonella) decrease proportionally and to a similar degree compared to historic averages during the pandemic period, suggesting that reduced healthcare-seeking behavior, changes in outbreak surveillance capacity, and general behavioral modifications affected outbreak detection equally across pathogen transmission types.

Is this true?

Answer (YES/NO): NO